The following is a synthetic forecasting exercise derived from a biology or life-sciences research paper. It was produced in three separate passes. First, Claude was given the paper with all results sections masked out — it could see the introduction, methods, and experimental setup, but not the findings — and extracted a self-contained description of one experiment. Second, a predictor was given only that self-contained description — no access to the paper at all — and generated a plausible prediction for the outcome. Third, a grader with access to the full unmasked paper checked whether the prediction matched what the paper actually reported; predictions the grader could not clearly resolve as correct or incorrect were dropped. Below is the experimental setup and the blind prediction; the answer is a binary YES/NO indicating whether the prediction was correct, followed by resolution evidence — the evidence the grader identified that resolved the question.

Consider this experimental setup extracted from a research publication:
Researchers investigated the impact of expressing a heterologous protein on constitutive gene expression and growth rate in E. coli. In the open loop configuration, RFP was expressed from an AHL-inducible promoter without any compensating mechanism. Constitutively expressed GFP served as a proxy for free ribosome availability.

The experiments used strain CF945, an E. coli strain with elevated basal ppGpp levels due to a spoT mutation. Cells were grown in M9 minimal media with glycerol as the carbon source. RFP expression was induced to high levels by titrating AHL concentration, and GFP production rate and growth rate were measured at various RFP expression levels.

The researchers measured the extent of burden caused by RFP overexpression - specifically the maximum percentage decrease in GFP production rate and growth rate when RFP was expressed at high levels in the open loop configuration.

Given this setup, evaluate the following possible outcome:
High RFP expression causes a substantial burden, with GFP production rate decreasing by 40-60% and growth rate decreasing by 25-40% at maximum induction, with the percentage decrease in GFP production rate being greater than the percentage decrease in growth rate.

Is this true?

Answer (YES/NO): NO